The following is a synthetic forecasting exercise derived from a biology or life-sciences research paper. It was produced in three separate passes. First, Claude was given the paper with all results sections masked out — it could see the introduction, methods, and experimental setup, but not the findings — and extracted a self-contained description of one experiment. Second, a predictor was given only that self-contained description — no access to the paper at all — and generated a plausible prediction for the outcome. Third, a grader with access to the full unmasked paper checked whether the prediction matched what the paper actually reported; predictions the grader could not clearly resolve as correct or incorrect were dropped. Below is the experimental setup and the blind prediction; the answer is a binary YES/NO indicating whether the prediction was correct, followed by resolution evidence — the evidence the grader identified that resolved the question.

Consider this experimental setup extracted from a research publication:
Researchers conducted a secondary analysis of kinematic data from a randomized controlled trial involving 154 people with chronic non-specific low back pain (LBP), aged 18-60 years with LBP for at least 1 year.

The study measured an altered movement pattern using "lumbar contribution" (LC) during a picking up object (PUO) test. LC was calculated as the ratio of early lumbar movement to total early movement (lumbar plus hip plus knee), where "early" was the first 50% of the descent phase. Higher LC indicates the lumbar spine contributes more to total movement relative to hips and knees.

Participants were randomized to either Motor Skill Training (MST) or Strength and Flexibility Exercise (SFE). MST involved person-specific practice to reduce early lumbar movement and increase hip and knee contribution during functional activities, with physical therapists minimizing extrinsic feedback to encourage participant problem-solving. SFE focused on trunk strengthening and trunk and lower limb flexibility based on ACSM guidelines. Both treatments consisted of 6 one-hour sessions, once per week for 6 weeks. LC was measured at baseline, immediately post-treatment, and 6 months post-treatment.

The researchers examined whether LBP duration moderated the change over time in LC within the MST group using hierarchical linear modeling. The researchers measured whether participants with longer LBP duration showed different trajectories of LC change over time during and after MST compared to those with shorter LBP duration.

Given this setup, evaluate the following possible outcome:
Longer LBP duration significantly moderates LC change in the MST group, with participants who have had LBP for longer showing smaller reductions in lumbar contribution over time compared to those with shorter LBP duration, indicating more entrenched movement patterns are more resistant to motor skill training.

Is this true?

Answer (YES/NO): NO